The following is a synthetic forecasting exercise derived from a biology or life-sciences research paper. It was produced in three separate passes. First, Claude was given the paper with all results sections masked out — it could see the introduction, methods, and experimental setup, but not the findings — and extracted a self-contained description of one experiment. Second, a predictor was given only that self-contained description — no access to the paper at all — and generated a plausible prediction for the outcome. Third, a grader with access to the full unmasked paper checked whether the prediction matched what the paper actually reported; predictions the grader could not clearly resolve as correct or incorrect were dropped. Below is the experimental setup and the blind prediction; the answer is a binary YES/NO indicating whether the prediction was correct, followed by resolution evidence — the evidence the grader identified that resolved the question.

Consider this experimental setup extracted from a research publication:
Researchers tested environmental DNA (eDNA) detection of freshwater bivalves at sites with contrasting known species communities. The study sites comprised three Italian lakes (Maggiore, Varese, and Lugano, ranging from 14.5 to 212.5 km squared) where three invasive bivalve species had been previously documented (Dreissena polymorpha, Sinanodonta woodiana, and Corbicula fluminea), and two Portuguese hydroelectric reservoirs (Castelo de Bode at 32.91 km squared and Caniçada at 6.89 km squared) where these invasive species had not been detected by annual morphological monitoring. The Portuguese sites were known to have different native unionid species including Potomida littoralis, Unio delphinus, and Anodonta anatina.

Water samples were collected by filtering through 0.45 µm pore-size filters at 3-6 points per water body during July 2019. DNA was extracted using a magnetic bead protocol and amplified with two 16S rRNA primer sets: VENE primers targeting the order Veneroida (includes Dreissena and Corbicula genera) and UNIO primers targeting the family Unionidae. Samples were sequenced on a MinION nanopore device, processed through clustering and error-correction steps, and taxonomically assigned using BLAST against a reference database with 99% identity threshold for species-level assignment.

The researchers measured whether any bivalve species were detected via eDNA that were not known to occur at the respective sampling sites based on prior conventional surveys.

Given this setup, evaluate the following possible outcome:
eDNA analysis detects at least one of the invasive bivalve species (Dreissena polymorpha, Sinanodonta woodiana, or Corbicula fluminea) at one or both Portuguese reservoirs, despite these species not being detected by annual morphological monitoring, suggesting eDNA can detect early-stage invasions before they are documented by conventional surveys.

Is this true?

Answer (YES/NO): NO